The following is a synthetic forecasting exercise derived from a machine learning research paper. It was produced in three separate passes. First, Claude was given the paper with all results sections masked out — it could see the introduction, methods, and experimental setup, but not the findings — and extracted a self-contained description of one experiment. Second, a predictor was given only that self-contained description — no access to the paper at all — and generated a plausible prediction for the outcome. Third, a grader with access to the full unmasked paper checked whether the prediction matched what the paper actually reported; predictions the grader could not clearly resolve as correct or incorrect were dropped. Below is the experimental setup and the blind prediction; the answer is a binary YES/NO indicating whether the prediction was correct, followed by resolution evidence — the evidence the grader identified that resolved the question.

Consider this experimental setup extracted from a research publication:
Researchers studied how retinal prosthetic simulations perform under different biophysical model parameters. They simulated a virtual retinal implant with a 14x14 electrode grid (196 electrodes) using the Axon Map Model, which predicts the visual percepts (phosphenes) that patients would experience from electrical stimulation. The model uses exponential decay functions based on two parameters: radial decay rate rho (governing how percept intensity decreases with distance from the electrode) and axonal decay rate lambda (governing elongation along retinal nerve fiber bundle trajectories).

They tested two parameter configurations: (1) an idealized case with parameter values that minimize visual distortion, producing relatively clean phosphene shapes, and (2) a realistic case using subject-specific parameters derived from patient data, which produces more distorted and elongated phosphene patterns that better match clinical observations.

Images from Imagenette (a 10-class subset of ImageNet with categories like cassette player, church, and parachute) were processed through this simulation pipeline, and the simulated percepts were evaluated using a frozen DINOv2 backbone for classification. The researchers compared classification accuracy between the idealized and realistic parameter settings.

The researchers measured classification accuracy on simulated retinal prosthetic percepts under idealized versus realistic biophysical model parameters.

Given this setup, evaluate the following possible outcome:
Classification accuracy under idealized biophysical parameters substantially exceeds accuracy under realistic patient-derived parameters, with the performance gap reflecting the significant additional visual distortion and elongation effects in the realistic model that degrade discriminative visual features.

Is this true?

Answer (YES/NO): NO